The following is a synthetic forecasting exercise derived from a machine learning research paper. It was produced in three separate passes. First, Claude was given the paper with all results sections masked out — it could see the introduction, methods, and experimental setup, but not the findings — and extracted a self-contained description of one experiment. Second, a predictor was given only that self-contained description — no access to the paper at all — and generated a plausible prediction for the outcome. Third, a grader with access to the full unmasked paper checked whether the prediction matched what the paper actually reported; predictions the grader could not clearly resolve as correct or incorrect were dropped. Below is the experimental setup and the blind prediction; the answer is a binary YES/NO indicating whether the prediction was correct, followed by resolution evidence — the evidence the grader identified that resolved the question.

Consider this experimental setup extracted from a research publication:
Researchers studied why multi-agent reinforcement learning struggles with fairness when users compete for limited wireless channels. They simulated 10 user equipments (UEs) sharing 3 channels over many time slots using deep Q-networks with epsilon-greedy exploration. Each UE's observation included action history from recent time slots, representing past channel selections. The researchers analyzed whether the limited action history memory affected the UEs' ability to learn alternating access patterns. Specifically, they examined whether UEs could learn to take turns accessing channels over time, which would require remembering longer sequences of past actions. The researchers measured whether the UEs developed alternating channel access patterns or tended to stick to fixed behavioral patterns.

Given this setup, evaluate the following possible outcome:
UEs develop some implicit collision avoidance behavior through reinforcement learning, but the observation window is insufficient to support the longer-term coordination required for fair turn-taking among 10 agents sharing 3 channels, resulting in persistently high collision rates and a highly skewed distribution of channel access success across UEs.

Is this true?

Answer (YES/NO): NO